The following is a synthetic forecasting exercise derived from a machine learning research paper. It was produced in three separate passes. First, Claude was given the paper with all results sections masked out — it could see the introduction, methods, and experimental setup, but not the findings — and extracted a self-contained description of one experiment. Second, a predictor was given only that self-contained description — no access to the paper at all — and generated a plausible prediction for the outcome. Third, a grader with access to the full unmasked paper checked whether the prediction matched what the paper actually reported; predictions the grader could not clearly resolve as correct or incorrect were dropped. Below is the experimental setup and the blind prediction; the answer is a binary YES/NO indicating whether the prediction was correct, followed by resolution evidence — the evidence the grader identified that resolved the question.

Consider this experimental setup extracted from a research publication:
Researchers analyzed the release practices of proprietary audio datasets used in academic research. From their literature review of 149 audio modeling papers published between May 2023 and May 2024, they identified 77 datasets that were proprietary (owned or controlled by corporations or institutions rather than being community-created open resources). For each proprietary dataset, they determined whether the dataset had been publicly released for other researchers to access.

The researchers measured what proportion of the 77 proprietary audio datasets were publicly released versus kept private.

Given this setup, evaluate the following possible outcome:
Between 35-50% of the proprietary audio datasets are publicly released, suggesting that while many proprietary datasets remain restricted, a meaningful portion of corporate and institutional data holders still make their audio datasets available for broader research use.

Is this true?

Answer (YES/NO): NO